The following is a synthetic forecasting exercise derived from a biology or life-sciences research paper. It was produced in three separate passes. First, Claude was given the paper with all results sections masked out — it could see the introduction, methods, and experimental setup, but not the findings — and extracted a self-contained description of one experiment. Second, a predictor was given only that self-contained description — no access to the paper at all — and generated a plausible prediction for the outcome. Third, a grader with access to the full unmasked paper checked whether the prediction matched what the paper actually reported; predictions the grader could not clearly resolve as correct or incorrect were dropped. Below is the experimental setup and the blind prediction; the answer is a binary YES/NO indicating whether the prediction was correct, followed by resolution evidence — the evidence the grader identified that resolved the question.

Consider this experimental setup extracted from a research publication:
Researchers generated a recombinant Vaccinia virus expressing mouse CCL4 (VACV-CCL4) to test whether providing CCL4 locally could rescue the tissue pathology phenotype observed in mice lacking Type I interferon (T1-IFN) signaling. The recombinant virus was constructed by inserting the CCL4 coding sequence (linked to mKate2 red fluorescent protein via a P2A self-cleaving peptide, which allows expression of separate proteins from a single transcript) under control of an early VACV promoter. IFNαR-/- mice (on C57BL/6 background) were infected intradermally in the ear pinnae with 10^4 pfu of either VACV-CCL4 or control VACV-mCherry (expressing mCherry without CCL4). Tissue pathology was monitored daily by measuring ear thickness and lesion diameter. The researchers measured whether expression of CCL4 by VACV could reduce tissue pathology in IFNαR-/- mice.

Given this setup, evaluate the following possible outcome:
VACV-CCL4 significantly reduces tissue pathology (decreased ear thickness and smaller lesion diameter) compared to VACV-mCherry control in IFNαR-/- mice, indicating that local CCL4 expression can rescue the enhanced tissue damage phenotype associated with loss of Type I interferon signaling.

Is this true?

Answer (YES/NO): YES